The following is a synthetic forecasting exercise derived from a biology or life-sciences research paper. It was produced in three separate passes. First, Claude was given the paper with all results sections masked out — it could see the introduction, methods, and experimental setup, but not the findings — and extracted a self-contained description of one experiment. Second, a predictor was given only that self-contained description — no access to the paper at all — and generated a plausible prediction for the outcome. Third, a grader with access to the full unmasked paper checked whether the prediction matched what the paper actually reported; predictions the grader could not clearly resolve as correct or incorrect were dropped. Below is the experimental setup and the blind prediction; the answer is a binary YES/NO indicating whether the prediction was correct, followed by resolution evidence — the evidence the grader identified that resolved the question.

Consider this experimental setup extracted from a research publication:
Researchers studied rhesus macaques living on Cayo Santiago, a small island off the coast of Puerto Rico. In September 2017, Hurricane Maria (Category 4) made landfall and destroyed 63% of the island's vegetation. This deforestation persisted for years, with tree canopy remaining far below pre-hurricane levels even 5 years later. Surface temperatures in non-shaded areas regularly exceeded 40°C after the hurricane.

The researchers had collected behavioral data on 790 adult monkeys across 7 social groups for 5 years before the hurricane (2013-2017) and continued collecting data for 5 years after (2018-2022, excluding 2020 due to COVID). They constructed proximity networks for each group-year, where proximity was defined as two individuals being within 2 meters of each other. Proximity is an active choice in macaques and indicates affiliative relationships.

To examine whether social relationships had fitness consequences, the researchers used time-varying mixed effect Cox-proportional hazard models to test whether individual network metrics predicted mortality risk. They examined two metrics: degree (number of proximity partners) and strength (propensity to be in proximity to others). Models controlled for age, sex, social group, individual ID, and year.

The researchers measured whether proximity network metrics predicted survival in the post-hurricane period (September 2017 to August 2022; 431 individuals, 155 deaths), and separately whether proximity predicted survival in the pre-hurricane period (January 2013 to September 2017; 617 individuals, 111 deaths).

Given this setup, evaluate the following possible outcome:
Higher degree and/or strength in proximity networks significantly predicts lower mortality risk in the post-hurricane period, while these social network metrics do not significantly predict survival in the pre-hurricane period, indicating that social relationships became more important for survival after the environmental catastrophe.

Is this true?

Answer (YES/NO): YES